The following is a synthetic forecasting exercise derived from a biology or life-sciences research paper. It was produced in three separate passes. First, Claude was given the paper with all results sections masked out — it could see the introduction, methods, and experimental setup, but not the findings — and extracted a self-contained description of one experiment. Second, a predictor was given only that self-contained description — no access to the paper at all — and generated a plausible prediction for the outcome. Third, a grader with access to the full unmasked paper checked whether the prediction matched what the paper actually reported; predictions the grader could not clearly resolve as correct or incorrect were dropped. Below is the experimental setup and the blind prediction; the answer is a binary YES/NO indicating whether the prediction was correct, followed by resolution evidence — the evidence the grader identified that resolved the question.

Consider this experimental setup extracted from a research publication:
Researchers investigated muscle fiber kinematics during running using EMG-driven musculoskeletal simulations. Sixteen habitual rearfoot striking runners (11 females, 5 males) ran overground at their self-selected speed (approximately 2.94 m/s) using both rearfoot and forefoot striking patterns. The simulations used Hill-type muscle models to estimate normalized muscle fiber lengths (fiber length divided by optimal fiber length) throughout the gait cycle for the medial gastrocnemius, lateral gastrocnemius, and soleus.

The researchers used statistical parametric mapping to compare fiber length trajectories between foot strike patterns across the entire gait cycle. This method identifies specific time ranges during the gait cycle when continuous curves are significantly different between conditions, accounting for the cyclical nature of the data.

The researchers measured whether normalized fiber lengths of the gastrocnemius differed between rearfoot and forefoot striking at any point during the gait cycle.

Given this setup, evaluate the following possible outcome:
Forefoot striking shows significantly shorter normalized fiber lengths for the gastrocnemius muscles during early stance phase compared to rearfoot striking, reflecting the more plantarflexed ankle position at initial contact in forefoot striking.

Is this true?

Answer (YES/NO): YES